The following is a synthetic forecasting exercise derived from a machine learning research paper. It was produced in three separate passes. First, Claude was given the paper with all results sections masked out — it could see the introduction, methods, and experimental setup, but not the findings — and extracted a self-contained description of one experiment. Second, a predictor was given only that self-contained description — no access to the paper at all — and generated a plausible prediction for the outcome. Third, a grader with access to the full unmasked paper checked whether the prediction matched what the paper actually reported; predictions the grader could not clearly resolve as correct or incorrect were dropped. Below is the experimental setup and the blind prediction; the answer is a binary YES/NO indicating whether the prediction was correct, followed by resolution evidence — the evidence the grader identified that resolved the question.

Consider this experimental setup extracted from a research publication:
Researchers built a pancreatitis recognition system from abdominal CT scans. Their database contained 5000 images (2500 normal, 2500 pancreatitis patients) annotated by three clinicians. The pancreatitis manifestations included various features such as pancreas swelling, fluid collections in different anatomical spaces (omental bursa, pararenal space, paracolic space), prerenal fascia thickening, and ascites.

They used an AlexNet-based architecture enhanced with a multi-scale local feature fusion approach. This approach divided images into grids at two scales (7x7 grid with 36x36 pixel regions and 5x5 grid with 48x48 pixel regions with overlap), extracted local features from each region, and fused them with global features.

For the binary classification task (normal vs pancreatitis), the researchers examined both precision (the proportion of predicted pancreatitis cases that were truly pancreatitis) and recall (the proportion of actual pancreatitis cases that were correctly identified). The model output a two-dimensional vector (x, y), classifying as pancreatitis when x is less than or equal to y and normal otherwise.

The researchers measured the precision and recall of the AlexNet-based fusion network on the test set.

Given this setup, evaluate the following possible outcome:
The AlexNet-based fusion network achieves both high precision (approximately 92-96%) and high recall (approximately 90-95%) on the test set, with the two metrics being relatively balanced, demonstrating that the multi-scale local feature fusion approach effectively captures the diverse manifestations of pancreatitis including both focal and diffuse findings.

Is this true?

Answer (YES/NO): NO